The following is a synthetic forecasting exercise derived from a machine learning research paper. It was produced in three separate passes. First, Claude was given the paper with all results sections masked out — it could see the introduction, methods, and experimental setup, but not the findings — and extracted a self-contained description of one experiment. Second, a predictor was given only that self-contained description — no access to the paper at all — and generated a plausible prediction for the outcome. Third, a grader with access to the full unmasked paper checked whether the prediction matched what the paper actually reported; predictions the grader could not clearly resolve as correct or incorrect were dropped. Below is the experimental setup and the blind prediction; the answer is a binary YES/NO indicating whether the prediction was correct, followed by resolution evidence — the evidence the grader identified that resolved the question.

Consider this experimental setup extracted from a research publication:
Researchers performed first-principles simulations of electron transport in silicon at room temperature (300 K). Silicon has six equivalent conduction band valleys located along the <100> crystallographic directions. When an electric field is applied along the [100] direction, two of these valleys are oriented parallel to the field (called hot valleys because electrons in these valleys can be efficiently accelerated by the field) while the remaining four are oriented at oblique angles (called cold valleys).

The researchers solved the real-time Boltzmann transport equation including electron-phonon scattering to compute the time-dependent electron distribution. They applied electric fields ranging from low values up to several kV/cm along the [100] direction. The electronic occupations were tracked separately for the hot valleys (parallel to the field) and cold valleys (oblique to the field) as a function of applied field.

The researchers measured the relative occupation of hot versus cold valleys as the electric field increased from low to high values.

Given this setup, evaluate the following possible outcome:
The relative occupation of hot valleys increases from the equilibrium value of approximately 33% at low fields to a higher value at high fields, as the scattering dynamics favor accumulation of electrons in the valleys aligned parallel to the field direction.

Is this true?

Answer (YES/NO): YES